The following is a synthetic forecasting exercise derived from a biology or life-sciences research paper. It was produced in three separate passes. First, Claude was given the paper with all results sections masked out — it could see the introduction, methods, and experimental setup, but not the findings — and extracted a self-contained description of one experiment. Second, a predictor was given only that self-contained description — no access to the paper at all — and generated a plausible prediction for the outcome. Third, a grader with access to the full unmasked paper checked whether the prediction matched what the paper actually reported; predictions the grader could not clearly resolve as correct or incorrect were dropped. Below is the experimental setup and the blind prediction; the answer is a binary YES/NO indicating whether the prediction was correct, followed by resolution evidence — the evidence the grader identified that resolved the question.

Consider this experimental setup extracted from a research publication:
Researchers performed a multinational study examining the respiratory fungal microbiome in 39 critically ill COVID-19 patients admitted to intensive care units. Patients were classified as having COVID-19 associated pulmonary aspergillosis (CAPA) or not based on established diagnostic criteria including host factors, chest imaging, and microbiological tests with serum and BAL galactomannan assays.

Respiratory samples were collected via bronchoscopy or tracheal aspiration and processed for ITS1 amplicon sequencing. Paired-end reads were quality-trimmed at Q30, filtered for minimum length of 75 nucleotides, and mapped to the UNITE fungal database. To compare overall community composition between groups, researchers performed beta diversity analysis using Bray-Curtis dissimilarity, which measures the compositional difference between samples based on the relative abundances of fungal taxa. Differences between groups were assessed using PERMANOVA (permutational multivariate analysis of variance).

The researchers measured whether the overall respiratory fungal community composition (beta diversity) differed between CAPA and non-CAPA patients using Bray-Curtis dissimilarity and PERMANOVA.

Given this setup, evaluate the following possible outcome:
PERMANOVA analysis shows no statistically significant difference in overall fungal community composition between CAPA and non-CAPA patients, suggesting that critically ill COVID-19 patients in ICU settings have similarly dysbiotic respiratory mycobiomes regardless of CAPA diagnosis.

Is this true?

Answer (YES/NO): YES